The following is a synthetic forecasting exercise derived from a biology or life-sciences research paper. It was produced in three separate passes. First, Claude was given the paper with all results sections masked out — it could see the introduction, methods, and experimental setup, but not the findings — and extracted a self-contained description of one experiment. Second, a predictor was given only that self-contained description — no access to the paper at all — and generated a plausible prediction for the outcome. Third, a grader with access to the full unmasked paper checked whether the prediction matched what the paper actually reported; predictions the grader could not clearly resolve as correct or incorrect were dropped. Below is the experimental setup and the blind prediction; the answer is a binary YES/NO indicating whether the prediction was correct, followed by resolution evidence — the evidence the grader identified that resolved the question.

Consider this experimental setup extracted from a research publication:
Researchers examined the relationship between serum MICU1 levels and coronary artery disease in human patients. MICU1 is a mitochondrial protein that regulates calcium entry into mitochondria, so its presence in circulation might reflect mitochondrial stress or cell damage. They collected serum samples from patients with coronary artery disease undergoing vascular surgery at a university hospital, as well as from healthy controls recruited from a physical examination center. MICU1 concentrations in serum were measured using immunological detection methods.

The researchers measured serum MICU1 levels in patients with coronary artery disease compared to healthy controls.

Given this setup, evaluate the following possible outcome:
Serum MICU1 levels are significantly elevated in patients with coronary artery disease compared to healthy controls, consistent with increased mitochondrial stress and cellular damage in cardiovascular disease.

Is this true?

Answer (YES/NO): NO